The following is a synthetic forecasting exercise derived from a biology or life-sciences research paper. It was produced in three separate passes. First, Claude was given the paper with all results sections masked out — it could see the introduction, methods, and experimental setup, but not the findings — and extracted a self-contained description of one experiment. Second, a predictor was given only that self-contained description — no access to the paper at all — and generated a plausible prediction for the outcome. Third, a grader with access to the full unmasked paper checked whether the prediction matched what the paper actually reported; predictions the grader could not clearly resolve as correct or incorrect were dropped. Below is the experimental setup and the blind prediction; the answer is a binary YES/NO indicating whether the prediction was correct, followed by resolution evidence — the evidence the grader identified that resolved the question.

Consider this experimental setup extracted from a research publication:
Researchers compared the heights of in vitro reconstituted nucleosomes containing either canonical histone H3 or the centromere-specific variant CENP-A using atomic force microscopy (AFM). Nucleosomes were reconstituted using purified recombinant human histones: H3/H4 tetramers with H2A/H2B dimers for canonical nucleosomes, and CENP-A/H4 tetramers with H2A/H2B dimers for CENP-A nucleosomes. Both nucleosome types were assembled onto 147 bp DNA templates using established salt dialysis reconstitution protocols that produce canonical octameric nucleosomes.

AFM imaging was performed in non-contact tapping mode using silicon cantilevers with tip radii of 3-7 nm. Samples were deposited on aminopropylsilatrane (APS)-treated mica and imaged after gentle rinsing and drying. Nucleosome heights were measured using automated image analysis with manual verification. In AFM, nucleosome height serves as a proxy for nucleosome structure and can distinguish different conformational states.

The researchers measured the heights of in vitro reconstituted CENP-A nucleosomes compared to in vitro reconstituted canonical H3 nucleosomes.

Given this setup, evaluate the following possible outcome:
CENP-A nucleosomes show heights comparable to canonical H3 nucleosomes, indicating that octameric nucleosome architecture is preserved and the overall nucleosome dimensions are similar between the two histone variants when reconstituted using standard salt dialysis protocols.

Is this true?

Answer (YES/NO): YES